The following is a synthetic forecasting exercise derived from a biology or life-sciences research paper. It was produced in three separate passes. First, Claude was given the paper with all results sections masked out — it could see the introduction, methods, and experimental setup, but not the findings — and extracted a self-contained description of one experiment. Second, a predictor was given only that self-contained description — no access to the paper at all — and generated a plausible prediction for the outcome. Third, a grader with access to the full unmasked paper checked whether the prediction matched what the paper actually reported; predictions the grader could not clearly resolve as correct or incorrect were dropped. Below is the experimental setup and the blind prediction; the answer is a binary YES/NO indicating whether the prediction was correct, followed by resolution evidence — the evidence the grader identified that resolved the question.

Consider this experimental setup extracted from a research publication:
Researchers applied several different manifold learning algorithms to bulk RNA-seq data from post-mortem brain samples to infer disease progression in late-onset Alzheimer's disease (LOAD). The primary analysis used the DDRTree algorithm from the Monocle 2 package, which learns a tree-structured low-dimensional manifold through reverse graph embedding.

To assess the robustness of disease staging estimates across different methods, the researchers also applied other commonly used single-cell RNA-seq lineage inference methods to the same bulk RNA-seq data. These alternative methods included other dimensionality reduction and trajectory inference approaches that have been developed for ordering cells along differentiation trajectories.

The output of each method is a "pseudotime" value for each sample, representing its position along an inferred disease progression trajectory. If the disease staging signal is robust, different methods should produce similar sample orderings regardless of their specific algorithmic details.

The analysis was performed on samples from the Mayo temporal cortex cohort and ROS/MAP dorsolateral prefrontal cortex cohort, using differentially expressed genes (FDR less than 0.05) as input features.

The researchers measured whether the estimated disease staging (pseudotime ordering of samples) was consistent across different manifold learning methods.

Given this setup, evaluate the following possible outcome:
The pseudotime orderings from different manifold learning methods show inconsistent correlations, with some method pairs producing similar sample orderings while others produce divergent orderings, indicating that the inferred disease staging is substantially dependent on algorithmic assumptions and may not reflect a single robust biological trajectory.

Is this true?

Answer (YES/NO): NO